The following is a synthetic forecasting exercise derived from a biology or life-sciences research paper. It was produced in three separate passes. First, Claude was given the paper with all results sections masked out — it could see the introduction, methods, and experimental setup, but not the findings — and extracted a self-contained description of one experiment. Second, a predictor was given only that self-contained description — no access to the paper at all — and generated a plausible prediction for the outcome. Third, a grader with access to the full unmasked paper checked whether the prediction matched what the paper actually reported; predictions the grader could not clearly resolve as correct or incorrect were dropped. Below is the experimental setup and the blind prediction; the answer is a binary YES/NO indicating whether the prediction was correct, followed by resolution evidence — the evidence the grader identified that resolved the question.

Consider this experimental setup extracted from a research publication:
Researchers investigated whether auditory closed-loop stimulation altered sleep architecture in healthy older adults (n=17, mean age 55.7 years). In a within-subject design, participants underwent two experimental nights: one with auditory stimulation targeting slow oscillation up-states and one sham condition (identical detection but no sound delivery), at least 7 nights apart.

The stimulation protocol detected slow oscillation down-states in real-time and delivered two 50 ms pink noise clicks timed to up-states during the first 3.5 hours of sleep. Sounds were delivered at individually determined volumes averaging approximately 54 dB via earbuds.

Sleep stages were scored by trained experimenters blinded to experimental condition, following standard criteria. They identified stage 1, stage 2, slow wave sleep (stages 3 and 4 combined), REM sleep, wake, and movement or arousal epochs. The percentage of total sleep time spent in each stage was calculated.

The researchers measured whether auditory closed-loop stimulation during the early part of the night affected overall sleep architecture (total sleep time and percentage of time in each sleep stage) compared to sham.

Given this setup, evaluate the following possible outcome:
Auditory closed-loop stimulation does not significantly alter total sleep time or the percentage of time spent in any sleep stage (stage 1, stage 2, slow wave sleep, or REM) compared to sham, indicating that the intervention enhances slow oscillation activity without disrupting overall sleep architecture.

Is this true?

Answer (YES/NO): NO